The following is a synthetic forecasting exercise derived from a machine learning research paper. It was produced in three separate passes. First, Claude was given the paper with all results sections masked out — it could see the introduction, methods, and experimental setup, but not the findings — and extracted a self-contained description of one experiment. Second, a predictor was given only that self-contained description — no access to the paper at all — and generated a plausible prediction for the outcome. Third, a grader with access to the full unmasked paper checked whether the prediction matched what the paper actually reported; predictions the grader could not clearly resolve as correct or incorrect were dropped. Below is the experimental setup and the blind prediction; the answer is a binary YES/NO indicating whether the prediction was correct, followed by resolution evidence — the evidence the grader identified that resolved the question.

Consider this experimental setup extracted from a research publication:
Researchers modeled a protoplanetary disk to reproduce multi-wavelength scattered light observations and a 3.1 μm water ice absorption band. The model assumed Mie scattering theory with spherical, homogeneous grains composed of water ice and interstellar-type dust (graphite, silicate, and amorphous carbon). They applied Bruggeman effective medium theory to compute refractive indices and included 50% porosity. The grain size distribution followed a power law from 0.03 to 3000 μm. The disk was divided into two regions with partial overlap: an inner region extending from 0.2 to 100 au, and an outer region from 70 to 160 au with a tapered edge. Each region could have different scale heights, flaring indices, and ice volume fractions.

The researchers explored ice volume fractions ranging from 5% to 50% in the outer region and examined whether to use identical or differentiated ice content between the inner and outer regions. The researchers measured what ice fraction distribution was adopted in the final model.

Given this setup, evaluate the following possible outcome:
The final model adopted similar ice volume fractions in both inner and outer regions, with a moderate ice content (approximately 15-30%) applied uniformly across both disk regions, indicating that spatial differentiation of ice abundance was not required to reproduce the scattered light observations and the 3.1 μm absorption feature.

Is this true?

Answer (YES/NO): NO